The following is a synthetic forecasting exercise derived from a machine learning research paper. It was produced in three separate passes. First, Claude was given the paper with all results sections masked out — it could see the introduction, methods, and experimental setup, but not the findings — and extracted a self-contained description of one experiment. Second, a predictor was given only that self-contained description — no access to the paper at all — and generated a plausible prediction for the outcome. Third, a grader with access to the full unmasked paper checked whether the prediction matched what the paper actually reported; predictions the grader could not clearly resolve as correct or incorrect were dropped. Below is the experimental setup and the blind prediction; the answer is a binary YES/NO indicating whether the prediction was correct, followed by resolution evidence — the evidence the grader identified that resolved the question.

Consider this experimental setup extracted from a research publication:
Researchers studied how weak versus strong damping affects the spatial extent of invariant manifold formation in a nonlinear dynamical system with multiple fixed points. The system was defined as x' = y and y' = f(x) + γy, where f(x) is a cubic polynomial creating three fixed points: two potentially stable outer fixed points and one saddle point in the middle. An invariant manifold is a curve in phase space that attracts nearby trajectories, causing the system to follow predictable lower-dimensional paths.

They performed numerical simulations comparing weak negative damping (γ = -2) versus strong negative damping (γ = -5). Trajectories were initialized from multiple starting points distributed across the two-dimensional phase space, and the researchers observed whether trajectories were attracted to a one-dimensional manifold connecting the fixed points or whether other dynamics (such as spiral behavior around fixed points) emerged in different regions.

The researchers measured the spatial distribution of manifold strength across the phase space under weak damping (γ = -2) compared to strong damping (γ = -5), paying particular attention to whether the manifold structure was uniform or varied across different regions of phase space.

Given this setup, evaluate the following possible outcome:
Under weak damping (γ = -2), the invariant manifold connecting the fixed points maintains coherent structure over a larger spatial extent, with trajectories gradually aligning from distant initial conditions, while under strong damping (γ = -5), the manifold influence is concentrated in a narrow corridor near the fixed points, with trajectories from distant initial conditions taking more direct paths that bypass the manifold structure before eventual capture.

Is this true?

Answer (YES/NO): NO